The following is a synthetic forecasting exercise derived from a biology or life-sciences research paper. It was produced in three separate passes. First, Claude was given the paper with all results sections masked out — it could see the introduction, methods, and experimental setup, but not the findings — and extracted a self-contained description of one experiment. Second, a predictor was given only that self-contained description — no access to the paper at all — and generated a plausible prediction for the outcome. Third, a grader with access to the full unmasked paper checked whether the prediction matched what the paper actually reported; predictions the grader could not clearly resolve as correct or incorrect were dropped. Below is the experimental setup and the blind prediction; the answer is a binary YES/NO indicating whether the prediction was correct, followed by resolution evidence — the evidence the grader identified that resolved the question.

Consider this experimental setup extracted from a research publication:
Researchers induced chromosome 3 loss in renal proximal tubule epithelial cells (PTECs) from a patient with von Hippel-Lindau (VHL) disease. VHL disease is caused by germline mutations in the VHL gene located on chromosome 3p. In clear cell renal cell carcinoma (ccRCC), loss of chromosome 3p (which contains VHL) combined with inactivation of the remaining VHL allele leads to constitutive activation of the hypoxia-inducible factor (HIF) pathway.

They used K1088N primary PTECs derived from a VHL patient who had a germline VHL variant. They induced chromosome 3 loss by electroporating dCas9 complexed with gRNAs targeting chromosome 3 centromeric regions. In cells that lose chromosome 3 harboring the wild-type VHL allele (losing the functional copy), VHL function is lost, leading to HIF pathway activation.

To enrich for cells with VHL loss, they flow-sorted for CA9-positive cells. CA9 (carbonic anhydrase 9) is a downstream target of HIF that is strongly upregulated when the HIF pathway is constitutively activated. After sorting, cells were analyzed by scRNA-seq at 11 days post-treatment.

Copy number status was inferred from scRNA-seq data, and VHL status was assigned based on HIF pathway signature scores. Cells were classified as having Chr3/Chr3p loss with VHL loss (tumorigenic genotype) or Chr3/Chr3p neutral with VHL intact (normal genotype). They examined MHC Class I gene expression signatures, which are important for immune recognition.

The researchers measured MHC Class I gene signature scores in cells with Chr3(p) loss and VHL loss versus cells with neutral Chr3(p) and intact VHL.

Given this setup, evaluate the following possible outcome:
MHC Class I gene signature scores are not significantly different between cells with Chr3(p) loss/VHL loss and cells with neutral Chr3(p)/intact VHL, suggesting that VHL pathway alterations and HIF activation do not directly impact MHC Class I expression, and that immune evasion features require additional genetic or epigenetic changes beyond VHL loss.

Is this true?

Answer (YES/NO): NO